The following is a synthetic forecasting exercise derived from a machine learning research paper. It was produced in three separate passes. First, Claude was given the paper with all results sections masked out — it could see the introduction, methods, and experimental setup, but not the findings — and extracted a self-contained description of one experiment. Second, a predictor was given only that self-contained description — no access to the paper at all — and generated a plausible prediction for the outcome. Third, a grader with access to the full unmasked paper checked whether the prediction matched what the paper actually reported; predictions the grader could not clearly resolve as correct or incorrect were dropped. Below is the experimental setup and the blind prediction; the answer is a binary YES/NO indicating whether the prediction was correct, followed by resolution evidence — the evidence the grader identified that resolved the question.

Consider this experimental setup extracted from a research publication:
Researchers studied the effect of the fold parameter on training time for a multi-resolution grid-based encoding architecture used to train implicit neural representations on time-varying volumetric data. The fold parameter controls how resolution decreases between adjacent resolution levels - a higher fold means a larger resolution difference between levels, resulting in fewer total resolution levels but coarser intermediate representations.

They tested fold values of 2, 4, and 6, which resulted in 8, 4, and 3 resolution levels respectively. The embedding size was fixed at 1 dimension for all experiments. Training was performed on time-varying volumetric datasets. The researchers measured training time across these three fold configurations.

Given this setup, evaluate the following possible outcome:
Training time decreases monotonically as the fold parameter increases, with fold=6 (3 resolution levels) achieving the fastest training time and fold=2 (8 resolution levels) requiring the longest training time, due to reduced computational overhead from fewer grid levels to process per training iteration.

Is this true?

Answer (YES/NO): YES